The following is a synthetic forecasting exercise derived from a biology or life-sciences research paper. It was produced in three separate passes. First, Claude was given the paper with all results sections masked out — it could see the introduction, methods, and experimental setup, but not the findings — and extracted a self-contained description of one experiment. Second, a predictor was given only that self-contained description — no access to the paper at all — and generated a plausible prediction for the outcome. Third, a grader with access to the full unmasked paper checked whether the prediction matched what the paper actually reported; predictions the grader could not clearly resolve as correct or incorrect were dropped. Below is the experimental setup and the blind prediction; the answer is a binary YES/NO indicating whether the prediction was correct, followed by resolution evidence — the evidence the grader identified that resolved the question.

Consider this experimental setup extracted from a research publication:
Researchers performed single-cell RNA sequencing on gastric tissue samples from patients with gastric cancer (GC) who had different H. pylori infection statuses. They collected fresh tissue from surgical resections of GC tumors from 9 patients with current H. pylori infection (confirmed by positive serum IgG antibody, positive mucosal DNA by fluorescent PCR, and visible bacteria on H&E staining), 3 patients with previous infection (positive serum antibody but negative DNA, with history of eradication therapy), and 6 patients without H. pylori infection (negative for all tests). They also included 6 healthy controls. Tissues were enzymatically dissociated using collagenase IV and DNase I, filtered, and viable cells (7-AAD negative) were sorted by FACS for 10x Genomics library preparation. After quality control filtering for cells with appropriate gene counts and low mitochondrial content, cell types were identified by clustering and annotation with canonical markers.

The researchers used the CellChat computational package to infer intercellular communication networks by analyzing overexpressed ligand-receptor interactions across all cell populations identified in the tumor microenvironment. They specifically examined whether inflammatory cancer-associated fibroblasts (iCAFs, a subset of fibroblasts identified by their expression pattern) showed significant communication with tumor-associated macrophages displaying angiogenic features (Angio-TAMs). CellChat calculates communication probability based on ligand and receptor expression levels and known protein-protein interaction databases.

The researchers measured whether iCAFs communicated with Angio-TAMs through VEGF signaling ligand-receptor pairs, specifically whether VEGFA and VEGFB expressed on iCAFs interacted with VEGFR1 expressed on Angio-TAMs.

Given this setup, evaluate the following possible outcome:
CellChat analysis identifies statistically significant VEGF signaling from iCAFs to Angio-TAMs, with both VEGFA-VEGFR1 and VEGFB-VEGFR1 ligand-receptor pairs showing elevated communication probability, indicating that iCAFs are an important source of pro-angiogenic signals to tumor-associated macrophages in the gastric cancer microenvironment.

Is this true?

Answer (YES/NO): YES